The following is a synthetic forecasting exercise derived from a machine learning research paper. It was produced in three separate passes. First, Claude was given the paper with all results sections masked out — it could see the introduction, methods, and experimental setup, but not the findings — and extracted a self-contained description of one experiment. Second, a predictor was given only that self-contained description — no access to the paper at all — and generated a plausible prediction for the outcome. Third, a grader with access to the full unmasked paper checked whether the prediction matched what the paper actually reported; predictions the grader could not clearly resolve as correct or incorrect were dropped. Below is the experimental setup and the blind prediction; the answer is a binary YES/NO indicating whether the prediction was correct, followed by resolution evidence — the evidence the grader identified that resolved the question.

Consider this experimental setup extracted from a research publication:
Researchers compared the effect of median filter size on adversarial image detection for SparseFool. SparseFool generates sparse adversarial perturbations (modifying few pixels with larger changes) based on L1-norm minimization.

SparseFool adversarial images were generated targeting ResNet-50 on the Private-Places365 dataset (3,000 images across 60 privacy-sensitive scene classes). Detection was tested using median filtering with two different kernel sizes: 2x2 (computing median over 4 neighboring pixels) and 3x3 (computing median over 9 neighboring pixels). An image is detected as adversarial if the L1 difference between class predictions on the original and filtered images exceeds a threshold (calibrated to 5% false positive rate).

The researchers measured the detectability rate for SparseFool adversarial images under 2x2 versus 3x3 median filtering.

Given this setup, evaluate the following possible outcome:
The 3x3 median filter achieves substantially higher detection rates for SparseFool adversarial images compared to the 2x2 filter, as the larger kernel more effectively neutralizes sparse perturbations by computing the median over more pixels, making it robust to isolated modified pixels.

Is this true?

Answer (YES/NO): NO